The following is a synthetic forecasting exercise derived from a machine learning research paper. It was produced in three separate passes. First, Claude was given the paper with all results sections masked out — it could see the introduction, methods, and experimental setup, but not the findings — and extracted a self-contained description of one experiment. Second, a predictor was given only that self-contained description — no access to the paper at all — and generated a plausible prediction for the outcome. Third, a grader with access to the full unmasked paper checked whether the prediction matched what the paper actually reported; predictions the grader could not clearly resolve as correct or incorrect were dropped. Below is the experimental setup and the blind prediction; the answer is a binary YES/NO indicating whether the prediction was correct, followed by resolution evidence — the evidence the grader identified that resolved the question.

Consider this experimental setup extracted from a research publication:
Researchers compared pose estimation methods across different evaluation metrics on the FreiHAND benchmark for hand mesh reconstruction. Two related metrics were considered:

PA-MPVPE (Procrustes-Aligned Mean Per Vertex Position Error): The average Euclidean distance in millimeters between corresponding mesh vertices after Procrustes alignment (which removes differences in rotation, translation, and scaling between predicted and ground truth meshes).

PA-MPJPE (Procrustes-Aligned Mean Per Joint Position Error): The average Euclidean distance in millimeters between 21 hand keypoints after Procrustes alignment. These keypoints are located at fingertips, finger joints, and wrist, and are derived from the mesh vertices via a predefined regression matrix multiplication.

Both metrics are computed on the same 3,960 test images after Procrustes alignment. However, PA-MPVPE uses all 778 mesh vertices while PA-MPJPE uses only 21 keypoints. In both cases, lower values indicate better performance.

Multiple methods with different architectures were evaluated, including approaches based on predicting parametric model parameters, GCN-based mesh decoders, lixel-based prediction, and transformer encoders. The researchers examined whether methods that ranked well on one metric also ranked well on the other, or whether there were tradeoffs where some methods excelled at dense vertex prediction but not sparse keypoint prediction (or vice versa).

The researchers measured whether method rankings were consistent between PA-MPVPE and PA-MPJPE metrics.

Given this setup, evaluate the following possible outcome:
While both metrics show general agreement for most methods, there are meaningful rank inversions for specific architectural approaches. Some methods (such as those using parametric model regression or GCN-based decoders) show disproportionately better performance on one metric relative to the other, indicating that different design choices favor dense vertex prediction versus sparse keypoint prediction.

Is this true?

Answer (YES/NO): NO